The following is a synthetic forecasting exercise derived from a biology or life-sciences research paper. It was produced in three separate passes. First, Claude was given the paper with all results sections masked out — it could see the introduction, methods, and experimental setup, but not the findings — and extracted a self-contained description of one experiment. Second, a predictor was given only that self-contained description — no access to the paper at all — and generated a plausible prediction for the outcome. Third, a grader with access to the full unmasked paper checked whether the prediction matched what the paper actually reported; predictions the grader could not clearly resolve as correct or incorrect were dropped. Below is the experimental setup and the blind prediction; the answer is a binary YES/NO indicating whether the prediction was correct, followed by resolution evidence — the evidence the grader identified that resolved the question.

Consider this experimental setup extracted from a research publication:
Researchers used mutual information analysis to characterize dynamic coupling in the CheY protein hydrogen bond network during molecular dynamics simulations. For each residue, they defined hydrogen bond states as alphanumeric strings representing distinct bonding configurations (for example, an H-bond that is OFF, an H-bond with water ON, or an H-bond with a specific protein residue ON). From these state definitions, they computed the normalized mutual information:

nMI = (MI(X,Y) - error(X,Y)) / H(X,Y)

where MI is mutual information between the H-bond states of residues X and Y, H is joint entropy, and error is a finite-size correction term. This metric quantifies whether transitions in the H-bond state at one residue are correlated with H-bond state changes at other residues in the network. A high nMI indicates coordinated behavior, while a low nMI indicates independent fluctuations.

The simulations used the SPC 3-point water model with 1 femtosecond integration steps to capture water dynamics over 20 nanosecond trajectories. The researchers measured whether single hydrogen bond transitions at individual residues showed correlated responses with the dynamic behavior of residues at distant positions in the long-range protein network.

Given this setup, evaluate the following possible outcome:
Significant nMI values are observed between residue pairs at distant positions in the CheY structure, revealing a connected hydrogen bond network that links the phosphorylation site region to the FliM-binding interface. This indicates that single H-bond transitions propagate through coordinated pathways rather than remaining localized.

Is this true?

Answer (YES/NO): YES